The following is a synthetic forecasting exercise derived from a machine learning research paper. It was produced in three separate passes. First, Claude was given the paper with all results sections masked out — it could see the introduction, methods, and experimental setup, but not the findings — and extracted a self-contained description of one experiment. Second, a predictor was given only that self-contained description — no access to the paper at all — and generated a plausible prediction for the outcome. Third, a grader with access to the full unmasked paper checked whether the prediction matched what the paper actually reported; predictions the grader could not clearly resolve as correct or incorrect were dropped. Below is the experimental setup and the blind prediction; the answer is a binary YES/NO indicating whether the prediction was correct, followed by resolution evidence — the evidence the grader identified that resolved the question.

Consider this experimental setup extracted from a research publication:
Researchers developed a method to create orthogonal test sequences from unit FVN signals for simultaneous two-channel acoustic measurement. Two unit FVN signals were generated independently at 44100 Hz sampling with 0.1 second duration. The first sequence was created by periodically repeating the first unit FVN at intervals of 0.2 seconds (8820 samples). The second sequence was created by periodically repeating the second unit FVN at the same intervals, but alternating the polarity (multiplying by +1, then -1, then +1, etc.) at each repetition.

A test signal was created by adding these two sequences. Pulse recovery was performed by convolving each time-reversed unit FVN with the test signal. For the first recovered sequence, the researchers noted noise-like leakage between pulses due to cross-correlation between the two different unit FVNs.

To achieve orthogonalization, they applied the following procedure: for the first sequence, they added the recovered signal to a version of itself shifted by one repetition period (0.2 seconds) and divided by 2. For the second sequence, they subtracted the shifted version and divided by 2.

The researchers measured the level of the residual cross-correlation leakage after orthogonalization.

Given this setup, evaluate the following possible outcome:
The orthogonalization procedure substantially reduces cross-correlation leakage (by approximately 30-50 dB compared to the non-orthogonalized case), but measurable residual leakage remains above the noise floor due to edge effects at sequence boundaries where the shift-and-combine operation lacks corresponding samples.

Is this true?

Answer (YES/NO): NO